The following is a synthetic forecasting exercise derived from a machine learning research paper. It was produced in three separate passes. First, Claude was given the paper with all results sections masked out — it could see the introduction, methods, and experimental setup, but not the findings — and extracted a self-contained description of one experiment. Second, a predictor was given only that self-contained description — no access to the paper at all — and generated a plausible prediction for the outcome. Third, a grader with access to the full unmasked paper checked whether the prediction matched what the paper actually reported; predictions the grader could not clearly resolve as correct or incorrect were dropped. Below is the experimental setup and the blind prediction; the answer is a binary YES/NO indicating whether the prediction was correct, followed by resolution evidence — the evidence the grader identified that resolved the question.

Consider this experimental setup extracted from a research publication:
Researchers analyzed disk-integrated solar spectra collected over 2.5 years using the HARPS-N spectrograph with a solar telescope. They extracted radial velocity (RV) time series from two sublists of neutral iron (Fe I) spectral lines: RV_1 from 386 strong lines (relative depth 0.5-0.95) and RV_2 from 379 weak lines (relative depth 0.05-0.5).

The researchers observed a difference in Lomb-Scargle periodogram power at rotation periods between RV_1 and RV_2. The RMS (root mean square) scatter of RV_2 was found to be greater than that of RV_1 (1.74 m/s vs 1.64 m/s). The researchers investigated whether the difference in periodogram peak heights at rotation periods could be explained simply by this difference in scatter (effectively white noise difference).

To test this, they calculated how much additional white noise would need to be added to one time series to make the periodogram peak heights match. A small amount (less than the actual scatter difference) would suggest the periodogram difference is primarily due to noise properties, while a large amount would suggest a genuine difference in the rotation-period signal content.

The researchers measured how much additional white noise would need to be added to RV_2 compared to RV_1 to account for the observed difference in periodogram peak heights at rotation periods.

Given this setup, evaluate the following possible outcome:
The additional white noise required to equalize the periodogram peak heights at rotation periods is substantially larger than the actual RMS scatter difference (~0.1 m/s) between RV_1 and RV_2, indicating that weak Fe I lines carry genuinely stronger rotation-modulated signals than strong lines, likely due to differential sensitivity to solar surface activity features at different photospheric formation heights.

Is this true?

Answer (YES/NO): NO